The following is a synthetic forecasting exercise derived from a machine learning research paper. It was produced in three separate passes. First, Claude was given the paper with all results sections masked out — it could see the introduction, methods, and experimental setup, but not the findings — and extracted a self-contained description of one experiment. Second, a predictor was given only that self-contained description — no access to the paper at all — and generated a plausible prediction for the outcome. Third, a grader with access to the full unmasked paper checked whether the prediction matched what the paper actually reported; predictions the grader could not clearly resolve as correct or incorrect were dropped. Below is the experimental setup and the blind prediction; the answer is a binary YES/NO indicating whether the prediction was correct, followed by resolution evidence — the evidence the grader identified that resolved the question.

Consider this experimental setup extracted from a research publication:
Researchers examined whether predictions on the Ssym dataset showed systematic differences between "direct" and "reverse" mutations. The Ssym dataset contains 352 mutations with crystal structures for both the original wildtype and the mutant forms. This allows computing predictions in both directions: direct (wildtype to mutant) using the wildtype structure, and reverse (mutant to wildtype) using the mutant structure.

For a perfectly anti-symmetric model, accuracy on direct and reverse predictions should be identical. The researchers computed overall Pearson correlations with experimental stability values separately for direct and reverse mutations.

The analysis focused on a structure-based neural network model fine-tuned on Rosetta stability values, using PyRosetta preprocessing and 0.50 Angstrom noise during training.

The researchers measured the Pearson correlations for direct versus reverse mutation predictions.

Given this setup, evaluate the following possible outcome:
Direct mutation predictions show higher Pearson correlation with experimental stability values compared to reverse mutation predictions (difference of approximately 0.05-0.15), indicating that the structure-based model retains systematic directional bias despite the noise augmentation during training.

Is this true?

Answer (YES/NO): NO